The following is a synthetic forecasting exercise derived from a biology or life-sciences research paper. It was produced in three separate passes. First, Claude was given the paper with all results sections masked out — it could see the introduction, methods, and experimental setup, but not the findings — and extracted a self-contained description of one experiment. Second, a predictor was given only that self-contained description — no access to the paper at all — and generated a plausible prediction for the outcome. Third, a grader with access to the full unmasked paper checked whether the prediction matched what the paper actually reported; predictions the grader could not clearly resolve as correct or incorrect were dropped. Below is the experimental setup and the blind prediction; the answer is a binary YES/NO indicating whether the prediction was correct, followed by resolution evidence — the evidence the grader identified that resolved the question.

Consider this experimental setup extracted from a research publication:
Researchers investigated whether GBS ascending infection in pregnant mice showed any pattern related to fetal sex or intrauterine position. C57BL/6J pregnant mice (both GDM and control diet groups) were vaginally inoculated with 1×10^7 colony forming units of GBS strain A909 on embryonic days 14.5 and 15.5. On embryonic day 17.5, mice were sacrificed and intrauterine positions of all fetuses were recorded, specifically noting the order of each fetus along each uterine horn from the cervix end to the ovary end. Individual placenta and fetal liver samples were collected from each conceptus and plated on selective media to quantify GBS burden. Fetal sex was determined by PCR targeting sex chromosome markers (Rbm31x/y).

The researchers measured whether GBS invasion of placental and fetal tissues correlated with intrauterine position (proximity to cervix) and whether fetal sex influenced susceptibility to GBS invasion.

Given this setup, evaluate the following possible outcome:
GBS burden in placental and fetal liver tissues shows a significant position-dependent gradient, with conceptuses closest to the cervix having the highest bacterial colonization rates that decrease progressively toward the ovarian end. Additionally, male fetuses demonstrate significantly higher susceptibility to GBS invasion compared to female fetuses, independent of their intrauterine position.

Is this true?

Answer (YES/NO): NO